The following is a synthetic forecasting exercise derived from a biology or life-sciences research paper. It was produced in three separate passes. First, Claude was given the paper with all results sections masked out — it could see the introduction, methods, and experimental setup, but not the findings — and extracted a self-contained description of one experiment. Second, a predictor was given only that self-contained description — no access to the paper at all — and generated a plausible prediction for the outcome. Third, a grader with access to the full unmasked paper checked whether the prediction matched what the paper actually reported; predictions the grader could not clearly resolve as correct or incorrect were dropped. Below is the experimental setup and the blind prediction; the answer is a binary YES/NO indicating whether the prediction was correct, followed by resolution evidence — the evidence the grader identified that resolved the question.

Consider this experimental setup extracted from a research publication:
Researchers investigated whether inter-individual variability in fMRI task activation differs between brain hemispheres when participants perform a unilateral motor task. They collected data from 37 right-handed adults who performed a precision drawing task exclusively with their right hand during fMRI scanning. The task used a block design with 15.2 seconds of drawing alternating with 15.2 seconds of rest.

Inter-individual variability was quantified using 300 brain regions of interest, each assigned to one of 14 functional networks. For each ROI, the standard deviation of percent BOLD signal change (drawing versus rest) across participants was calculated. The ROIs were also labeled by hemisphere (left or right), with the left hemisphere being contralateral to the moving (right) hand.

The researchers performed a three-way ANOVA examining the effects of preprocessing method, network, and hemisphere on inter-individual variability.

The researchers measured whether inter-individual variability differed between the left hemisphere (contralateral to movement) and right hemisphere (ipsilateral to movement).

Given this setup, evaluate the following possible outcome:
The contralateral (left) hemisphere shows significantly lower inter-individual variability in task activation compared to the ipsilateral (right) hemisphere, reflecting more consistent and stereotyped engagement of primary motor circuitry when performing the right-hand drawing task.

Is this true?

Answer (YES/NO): NO